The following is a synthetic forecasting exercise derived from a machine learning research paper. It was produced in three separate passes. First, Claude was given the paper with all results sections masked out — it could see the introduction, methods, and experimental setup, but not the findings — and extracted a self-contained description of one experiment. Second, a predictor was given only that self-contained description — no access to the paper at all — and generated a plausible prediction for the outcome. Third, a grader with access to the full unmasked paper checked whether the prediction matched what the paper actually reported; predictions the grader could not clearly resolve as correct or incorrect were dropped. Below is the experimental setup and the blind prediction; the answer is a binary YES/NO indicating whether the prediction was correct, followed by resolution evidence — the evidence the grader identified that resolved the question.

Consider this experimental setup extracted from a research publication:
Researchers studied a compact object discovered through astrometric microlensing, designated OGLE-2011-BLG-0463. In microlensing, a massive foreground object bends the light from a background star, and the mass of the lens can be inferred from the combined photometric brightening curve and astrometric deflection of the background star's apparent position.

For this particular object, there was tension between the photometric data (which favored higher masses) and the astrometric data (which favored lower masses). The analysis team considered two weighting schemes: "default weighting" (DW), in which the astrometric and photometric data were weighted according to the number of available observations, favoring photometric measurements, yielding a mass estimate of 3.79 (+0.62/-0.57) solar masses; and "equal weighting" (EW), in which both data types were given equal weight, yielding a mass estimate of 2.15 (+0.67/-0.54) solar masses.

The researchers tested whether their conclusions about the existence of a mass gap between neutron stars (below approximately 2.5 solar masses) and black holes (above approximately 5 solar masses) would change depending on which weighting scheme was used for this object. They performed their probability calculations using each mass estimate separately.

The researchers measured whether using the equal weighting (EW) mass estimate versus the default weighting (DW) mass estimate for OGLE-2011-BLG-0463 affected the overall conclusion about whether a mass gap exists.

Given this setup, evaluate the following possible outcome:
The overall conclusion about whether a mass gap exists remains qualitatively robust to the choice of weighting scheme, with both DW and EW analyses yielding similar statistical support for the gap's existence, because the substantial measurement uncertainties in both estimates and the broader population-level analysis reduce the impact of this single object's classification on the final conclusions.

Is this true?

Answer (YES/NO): YES